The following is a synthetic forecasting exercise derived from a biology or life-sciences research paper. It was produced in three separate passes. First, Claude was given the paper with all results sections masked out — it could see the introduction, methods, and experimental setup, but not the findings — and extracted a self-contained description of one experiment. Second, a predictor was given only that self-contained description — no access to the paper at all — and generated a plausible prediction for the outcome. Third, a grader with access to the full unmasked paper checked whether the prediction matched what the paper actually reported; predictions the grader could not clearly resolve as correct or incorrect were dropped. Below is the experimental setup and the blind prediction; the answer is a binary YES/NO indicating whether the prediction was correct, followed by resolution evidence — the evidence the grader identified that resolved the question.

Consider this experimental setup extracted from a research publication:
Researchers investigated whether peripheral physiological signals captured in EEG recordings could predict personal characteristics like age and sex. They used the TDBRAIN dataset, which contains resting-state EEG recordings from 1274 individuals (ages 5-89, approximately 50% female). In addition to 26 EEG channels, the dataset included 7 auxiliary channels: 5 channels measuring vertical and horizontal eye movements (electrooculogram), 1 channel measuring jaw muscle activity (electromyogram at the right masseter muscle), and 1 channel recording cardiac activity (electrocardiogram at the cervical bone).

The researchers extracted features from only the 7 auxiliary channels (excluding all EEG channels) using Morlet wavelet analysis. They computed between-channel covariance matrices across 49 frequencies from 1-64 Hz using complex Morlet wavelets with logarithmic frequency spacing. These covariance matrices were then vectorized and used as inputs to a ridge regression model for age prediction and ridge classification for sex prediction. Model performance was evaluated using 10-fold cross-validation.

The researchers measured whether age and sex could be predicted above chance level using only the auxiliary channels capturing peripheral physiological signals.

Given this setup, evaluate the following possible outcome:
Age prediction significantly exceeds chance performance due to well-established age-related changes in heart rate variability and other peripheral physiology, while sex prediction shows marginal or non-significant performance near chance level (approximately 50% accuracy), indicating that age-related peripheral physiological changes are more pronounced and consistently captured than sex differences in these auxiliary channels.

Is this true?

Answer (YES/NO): NO